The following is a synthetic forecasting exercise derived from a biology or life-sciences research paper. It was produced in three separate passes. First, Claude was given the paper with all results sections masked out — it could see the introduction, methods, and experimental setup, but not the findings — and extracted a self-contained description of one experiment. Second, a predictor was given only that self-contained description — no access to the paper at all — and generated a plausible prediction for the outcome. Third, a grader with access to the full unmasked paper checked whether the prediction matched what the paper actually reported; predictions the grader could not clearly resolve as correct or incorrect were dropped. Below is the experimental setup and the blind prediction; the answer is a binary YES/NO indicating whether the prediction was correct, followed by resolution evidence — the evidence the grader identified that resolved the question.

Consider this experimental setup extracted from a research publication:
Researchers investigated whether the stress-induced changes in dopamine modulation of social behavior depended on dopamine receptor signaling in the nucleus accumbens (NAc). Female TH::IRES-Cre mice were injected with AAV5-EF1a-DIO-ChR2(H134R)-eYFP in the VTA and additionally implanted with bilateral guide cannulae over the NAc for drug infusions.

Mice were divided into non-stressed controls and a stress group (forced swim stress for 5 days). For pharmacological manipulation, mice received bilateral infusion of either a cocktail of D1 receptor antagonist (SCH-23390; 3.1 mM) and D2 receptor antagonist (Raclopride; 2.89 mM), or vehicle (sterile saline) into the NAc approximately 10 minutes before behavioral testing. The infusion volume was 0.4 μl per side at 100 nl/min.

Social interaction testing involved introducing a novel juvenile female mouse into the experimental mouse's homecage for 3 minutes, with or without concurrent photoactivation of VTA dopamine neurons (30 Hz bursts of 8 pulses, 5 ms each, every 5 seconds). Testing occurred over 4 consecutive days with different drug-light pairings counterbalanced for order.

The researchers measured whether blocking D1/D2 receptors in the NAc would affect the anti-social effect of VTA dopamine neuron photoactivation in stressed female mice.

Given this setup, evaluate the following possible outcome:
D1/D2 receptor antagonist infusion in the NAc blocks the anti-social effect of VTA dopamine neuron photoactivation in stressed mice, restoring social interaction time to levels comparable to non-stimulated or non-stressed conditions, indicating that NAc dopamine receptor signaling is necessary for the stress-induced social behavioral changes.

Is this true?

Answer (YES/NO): YES